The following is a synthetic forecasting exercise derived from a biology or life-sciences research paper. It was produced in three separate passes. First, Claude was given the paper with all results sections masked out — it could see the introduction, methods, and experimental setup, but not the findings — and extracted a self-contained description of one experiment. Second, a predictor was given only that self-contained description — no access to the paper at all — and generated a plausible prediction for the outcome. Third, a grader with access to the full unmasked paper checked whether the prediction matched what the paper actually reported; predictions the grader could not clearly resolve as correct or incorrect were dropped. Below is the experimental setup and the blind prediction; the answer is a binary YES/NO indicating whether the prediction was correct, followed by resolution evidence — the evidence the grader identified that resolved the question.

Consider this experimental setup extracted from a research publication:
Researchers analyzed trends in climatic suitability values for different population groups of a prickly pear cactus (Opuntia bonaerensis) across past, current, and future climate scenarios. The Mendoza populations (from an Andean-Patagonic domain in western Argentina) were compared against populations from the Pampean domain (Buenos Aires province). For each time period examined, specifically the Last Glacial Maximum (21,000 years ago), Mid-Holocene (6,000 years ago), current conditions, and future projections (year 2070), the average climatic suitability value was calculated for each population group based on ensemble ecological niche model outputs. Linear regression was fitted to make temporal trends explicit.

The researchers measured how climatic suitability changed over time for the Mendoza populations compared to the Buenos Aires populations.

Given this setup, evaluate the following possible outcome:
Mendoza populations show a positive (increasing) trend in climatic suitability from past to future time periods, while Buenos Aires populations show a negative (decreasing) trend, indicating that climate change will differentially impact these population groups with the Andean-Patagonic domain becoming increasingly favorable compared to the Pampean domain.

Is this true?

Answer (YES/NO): YES